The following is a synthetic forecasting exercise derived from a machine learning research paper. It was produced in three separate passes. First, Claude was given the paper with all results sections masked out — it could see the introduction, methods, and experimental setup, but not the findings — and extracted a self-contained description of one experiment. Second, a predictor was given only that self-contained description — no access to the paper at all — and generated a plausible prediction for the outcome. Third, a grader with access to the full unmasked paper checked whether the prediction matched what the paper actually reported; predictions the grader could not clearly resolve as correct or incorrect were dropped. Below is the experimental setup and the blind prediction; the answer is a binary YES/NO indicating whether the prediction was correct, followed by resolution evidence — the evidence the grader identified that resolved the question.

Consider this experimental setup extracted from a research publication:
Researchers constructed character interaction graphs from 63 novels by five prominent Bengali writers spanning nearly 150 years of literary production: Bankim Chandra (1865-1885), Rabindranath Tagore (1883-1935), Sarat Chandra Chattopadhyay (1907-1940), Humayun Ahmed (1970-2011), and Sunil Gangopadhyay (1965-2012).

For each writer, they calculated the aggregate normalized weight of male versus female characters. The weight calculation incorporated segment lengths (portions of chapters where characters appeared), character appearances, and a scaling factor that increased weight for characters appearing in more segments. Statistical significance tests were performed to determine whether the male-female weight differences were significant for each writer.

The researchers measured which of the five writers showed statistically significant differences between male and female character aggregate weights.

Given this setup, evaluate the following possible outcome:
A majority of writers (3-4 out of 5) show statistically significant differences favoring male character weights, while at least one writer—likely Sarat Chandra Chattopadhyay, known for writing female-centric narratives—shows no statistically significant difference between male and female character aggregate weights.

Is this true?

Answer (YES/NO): NO